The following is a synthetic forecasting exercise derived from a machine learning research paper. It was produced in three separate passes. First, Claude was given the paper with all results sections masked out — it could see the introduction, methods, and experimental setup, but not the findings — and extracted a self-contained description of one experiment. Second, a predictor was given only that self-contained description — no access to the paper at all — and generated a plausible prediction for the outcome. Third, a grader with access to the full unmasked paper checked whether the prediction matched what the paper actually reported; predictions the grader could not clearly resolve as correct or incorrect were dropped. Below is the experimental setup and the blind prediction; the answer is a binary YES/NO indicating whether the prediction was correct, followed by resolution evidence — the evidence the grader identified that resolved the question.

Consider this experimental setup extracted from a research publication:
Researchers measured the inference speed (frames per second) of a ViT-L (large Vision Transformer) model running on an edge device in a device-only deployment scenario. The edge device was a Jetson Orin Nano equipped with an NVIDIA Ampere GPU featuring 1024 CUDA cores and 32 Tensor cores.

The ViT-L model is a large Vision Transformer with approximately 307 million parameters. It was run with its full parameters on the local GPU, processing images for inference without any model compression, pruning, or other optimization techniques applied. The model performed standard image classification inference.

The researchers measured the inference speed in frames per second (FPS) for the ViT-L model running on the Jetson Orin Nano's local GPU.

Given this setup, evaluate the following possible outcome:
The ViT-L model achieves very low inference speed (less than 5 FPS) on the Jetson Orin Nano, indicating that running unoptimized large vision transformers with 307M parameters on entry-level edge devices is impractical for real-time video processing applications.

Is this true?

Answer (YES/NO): YES